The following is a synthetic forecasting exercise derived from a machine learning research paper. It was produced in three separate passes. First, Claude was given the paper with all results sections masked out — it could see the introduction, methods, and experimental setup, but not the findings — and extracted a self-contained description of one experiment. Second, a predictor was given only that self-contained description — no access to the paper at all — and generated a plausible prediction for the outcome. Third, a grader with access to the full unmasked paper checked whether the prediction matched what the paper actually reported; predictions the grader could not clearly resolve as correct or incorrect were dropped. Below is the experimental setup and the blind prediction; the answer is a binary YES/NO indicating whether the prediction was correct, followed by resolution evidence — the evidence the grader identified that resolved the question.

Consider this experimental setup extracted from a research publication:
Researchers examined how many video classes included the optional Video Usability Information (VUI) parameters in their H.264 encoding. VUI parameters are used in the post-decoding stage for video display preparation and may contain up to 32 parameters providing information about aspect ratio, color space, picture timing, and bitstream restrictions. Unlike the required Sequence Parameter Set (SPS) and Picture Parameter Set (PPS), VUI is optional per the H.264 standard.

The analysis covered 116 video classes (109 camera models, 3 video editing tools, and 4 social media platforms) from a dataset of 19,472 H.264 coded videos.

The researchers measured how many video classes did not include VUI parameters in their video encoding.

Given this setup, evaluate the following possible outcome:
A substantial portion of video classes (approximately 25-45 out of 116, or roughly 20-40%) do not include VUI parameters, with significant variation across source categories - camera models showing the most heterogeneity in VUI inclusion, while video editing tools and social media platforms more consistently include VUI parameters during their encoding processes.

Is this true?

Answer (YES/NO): NO